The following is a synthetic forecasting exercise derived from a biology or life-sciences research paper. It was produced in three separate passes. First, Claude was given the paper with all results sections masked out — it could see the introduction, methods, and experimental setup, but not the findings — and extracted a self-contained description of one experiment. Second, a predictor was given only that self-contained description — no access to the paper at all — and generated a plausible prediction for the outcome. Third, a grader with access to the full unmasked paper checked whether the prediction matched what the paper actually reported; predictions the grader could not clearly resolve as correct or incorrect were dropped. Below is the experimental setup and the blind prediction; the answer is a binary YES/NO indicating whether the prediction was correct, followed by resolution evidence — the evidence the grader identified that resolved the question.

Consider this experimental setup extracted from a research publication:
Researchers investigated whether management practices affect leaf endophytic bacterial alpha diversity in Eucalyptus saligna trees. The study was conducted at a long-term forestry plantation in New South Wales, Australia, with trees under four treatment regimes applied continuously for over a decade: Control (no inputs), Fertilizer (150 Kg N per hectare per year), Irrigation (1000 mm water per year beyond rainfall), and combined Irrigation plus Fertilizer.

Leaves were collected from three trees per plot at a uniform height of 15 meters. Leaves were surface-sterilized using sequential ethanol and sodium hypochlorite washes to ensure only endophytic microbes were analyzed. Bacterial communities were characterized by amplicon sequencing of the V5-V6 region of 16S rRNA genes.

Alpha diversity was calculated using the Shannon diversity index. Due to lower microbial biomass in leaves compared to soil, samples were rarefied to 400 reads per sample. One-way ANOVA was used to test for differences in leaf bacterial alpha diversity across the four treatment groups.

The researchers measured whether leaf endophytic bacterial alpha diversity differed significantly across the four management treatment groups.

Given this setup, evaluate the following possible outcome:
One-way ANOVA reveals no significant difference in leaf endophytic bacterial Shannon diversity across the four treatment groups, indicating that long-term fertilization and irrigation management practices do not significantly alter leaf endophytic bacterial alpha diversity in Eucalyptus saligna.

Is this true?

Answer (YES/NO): YES